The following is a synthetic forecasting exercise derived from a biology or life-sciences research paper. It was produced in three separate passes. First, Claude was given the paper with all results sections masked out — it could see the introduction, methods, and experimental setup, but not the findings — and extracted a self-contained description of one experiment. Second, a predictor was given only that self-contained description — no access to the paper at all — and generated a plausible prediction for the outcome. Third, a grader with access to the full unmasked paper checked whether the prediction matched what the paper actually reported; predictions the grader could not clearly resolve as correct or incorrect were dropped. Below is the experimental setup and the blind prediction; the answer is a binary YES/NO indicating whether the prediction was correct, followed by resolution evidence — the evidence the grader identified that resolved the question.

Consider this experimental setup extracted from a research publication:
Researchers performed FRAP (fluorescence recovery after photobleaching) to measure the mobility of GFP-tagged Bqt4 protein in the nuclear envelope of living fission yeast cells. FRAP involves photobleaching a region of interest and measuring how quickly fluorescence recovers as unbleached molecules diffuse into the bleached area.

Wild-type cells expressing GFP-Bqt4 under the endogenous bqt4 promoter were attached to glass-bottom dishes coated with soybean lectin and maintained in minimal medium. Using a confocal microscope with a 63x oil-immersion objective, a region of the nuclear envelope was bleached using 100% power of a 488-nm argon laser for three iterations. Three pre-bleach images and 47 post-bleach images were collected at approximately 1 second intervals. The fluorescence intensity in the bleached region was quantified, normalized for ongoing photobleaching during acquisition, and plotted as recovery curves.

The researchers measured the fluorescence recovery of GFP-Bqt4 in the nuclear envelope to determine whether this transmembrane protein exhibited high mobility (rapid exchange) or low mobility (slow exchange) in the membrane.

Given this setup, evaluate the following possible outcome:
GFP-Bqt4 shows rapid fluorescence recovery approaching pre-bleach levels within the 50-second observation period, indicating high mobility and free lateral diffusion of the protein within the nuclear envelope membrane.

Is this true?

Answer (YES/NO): NO